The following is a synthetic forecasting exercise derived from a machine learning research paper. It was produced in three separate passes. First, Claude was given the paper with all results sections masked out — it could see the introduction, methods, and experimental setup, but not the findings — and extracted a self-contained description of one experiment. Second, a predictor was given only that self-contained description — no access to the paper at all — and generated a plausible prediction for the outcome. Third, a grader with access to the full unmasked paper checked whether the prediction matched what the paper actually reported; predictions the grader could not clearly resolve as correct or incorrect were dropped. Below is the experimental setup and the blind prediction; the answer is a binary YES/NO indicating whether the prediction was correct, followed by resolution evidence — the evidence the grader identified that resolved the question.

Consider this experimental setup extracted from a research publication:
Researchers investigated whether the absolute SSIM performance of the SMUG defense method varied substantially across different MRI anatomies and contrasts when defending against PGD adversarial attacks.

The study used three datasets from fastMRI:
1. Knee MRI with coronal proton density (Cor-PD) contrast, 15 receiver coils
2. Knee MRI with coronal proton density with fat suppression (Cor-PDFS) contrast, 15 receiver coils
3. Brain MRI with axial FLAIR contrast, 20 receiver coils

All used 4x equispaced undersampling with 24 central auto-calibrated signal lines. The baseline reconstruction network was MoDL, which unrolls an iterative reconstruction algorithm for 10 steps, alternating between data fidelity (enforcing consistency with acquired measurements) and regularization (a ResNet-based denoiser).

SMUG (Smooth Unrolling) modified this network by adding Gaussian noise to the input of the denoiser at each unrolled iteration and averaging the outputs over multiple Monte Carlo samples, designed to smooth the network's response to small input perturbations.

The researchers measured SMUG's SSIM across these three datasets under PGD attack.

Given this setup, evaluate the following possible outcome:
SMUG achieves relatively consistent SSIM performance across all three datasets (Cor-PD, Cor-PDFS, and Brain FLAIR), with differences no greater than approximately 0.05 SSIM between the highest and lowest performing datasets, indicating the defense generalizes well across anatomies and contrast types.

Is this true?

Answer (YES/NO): NO